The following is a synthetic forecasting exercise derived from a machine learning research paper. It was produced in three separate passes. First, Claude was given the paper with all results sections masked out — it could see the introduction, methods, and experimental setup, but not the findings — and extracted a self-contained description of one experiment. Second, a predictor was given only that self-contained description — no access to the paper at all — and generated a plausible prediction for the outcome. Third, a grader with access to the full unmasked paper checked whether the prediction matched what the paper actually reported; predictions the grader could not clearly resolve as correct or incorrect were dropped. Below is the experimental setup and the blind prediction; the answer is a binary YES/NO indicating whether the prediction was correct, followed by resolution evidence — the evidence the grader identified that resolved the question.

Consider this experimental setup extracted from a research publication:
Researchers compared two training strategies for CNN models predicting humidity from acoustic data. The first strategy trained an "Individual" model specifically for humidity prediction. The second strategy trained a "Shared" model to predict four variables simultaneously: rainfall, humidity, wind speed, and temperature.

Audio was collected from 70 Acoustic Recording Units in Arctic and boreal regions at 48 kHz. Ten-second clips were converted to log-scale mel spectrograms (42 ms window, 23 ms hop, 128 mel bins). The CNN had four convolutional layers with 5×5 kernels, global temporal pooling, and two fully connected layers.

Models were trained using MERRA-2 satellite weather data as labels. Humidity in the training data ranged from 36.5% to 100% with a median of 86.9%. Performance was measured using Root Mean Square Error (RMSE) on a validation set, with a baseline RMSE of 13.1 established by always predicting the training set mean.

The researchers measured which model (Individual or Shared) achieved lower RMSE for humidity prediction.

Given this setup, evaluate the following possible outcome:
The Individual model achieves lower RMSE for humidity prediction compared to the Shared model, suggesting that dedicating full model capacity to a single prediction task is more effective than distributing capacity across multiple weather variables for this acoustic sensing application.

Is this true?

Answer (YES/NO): NO